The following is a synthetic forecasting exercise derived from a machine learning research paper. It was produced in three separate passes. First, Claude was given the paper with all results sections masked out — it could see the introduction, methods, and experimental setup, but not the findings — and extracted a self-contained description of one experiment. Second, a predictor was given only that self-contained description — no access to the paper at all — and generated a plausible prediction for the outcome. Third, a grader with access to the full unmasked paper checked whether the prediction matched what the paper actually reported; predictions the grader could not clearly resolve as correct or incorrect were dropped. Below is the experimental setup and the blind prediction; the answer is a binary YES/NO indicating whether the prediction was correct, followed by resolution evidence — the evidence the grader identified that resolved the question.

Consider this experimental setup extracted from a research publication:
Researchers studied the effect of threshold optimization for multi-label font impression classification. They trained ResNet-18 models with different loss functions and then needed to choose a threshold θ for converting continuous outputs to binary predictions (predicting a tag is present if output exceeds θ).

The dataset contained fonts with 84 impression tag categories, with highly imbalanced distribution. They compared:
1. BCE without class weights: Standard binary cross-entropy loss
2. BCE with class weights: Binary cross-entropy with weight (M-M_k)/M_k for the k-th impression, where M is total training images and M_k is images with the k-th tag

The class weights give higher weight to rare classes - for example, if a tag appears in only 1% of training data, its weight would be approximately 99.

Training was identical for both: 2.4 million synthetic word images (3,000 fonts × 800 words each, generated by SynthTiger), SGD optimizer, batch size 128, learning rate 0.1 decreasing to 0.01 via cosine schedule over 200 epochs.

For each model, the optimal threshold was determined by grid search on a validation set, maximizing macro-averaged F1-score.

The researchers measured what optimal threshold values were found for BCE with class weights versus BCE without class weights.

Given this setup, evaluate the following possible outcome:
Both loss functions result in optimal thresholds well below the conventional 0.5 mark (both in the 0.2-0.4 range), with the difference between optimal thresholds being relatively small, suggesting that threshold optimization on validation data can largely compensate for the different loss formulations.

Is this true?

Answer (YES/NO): NO